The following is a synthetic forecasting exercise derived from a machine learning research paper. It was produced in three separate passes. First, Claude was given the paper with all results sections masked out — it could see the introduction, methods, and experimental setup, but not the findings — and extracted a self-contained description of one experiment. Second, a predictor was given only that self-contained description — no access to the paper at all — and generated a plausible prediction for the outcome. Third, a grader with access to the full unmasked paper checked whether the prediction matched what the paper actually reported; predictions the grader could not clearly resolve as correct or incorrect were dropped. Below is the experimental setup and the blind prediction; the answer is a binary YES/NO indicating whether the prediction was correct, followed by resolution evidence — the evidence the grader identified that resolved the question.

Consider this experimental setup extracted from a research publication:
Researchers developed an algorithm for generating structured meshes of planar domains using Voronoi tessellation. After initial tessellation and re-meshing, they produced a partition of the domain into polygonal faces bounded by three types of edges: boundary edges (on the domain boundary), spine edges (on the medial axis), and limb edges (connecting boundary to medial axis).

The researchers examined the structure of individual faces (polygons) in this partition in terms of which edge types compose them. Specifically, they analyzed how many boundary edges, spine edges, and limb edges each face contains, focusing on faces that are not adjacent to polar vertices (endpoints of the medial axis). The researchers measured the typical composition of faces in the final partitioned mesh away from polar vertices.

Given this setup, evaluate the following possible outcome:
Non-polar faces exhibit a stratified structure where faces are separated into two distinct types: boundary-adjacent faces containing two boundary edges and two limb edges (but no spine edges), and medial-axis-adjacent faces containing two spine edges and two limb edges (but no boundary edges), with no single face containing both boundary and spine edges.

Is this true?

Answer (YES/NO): NO